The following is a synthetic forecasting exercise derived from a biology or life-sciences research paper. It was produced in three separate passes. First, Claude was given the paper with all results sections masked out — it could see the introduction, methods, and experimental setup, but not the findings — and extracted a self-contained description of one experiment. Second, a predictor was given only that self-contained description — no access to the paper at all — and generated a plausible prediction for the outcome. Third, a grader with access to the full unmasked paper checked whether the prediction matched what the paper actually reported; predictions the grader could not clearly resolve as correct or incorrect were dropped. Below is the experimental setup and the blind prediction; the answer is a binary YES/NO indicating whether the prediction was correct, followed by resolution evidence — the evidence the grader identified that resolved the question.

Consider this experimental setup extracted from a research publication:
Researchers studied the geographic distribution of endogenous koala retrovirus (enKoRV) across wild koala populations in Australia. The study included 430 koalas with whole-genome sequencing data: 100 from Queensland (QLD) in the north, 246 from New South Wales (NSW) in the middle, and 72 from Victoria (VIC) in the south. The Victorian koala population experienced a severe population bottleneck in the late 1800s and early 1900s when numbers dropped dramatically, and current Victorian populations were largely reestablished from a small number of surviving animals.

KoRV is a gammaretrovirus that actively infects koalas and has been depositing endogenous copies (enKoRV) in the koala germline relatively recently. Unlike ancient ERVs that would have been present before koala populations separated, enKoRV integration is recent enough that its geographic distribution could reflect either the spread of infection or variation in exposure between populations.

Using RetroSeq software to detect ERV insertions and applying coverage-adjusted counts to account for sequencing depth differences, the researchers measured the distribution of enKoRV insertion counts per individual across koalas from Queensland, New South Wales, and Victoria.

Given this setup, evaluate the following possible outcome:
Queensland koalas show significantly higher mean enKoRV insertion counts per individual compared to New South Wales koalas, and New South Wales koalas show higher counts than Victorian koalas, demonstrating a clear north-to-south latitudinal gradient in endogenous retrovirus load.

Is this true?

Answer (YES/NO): NO